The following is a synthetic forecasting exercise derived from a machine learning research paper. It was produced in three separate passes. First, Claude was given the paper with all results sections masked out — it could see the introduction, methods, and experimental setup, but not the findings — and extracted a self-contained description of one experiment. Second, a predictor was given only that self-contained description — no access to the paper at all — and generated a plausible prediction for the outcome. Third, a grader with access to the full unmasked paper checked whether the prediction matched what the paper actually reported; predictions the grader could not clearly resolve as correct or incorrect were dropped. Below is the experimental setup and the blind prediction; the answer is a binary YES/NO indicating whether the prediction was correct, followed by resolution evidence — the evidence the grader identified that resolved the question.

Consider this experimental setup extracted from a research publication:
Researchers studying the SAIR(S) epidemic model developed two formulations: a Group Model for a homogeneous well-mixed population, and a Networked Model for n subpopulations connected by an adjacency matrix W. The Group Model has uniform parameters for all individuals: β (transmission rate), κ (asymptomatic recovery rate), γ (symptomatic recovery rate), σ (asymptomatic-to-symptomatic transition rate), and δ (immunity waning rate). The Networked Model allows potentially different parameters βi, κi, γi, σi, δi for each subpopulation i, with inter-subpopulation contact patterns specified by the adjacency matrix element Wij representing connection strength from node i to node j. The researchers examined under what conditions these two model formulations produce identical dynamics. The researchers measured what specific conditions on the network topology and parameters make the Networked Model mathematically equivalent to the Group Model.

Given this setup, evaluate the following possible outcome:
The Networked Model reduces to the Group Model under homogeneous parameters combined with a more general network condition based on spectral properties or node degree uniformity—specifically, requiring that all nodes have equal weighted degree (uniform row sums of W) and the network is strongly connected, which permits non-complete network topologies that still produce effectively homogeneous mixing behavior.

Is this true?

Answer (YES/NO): NO